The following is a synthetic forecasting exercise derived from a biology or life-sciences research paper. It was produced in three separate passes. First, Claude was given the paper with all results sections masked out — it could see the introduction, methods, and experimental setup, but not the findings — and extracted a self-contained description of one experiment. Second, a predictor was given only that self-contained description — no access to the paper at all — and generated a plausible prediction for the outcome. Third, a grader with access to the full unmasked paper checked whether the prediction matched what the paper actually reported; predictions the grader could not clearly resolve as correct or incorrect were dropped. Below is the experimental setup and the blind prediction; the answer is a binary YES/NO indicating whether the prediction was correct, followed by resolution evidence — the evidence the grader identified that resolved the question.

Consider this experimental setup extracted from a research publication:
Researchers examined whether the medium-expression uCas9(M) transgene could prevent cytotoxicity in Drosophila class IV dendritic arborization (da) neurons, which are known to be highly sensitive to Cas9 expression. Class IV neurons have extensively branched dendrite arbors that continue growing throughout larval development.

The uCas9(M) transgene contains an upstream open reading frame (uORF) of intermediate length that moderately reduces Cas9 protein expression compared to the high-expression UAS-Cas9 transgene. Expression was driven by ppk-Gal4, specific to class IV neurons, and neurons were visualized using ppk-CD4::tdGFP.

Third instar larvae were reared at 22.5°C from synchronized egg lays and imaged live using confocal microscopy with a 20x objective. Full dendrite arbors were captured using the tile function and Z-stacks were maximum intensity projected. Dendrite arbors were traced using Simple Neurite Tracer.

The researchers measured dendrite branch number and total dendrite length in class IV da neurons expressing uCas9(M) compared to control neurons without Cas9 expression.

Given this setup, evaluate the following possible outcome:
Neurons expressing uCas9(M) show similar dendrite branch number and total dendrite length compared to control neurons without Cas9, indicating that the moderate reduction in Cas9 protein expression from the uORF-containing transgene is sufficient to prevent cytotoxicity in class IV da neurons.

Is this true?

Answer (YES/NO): NO